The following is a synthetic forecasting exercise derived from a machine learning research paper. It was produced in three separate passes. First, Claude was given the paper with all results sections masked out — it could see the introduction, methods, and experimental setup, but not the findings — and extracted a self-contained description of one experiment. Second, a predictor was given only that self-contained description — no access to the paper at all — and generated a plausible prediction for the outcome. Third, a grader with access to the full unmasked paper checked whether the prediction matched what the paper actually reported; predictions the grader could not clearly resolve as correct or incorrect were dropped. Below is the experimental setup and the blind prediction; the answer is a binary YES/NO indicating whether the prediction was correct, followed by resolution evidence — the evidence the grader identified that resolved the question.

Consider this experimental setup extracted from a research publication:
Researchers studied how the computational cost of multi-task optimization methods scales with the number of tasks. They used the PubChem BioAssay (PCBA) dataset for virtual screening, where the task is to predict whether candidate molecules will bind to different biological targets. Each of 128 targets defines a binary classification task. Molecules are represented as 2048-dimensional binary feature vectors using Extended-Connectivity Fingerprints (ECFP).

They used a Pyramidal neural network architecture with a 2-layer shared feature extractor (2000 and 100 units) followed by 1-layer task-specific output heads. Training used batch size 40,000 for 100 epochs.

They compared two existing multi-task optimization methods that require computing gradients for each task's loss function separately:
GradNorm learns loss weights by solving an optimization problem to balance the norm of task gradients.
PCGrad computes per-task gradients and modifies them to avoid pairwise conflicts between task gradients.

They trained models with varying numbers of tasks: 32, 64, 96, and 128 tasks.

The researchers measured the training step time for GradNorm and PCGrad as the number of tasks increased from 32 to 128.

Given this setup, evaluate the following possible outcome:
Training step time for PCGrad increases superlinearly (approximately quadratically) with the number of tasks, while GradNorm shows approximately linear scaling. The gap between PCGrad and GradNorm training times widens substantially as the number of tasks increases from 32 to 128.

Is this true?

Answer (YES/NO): NO